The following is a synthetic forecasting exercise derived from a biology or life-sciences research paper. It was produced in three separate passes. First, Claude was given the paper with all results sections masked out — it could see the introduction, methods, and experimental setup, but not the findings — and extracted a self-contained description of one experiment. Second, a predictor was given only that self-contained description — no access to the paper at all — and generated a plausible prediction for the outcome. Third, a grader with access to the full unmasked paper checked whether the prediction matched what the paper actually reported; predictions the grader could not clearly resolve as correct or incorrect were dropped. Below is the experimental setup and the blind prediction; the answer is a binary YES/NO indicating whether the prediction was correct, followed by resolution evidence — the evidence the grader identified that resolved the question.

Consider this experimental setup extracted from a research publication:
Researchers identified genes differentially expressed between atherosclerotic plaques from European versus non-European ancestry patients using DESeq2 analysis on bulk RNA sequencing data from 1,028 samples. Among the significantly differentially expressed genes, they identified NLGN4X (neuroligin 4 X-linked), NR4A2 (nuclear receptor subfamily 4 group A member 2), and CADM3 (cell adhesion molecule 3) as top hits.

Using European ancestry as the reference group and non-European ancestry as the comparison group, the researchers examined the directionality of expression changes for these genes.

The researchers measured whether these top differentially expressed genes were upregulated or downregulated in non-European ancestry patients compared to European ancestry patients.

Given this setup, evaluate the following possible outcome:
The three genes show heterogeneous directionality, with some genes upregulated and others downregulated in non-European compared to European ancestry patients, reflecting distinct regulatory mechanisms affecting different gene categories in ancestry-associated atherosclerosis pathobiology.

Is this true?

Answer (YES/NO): NO